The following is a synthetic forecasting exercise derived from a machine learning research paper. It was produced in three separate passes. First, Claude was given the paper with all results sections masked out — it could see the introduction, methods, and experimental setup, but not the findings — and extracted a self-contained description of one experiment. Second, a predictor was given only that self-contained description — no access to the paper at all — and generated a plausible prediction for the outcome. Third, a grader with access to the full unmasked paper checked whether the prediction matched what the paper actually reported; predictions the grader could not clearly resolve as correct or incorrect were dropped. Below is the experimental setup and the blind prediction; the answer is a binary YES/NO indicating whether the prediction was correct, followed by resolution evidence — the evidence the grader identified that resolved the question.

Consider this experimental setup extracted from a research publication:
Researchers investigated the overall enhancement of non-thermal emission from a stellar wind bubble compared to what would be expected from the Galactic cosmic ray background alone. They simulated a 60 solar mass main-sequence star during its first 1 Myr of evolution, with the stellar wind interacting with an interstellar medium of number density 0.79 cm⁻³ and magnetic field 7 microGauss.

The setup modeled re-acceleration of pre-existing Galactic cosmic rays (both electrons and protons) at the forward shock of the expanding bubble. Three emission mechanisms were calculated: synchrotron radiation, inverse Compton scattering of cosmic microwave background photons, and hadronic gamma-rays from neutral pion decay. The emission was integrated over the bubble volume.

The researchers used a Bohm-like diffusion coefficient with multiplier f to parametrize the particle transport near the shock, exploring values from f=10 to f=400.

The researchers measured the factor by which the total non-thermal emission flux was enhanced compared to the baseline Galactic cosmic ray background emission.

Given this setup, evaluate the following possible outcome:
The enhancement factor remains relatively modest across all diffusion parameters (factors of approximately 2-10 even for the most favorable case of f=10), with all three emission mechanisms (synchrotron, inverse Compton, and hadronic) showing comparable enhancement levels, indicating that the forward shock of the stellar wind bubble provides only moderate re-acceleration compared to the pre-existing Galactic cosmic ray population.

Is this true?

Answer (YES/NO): NO